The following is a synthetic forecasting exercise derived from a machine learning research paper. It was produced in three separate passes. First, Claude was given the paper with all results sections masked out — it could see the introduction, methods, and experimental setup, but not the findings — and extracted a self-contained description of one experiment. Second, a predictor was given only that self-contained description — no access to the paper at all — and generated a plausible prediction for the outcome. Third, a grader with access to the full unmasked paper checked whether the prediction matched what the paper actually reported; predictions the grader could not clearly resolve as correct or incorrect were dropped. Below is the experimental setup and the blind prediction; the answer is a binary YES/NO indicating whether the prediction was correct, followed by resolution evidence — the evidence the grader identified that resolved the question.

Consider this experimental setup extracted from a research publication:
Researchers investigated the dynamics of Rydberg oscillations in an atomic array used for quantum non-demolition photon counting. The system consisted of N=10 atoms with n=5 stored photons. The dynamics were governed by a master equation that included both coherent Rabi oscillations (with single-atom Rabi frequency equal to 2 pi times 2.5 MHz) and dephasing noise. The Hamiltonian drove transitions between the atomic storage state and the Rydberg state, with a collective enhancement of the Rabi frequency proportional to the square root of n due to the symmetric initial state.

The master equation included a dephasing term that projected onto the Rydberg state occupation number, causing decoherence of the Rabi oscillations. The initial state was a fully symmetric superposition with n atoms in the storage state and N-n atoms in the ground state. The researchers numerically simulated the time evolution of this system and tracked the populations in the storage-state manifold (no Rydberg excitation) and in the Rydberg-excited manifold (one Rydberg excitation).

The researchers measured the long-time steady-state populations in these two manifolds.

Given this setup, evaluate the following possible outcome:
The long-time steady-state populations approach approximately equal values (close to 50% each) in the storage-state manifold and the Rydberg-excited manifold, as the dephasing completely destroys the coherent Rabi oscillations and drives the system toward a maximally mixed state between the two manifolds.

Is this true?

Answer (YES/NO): NO